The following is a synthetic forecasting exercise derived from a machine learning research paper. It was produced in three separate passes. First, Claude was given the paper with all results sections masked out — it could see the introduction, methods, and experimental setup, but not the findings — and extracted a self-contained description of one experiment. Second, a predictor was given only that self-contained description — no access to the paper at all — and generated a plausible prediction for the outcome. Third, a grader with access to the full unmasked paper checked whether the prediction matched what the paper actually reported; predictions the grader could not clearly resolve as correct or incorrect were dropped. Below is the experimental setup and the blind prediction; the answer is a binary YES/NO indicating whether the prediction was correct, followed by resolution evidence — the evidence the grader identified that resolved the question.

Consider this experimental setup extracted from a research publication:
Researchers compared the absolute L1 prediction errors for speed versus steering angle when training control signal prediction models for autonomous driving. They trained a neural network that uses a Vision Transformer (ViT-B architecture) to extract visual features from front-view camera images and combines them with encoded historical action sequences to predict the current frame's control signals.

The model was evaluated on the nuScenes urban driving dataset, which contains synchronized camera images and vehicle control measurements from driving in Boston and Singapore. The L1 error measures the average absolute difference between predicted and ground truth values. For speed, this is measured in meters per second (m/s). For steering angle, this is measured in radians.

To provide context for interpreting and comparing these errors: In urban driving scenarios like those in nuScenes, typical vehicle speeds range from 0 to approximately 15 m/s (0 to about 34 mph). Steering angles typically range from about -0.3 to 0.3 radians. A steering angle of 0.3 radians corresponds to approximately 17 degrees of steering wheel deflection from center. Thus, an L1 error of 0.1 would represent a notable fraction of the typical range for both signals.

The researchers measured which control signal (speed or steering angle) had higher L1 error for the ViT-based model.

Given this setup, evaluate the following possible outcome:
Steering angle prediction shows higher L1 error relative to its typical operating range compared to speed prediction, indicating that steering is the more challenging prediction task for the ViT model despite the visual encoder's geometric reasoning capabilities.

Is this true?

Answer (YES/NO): YES